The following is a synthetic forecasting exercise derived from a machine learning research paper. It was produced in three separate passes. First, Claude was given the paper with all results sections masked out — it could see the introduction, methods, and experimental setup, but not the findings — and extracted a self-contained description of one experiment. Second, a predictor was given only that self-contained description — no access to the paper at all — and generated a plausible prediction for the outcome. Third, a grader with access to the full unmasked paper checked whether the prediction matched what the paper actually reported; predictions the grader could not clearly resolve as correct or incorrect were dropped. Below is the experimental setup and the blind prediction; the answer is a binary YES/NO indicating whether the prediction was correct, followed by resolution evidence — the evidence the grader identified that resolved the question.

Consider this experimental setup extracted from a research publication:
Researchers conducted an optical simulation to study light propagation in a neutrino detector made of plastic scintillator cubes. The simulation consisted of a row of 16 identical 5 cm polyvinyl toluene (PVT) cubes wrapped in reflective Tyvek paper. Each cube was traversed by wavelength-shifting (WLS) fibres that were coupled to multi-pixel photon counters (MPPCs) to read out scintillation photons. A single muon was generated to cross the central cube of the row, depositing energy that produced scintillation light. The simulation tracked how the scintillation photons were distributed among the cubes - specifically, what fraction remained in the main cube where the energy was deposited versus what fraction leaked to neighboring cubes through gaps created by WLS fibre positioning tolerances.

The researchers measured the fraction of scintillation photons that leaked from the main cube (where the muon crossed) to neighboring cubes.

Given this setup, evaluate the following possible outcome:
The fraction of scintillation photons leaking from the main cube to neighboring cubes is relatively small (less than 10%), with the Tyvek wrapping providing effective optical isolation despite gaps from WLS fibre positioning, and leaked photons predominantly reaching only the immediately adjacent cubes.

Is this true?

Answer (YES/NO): NO